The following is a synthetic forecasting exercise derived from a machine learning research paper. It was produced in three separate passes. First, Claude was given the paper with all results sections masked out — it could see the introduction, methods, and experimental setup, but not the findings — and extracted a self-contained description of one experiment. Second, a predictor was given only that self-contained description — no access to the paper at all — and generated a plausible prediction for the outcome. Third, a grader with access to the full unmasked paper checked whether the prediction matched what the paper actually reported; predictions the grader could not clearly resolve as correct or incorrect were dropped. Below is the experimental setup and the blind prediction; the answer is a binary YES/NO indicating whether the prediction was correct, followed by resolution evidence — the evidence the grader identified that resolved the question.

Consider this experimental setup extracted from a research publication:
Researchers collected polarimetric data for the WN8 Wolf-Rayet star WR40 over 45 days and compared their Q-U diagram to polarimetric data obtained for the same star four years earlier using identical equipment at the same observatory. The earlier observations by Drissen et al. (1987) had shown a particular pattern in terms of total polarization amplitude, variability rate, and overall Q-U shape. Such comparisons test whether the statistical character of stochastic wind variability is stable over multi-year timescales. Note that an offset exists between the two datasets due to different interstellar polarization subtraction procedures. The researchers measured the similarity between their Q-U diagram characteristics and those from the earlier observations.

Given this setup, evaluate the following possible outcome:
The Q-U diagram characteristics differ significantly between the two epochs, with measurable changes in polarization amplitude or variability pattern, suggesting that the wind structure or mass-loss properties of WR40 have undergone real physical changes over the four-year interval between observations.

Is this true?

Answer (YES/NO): NO